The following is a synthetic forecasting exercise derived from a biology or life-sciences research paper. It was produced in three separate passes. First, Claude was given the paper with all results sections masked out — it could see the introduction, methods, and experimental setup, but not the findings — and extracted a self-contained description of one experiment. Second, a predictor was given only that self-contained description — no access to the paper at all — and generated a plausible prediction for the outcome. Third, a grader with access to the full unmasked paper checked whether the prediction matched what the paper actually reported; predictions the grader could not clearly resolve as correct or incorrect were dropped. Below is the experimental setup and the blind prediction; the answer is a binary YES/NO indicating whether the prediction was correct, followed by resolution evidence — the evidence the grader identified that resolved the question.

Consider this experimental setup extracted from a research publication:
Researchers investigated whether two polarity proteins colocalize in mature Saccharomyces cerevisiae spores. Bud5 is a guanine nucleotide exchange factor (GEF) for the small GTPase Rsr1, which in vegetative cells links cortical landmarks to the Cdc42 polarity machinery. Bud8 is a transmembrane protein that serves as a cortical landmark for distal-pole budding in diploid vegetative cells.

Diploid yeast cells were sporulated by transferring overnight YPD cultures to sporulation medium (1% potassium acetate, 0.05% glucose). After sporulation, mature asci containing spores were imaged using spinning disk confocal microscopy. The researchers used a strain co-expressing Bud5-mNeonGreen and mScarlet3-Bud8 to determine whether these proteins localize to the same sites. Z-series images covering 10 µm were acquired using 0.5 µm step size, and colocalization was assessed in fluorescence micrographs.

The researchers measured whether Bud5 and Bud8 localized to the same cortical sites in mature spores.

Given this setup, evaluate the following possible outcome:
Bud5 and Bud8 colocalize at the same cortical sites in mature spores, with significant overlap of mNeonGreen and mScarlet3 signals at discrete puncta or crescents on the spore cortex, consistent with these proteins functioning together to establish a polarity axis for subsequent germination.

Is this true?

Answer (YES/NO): YES